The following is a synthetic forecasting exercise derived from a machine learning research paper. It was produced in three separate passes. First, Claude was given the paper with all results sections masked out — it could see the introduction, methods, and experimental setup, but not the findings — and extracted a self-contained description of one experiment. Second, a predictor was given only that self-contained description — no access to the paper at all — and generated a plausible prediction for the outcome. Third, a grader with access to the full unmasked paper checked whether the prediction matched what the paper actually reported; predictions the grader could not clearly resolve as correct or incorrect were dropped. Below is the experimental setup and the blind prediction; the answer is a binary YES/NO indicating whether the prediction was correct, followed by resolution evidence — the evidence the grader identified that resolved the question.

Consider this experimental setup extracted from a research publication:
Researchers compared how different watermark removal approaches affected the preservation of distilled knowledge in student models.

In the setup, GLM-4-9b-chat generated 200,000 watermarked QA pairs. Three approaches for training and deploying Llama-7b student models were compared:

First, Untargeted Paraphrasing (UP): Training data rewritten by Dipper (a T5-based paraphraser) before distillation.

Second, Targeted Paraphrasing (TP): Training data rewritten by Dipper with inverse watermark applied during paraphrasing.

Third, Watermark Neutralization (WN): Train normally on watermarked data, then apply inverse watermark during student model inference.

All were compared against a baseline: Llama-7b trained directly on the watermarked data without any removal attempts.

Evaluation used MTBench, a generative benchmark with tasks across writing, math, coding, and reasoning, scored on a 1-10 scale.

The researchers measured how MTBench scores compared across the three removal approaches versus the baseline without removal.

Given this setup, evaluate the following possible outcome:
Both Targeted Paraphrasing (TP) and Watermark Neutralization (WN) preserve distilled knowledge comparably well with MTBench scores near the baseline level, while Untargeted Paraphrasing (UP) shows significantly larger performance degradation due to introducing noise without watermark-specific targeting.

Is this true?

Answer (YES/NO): NO